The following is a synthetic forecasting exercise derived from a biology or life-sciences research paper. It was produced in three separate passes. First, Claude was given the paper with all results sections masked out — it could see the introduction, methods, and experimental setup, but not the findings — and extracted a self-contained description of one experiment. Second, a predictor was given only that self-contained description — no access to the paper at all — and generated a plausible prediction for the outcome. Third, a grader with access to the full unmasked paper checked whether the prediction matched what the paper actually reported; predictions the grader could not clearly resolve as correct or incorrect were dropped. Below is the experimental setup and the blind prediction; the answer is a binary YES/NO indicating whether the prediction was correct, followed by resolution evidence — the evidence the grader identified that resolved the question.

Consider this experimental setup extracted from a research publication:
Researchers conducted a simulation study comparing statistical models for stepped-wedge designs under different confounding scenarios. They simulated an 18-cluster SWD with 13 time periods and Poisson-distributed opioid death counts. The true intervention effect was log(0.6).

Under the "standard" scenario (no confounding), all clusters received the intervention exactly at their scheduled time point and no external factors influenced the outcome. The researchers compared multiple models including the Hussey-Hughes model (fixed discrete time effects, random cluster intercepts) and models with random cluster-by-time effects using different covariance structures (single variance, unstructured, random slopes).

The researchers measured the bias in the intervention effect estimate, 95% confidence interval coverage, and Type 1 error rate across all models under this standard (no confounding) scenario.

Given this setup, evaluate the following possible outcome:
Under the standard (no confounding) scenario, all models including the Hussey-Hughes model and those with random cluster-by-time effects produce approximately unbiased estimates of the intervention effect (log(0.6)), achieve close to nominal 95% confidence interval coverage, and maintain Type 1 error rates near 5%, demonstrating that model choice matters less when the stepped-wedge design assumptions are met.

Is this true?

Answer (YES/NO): YES